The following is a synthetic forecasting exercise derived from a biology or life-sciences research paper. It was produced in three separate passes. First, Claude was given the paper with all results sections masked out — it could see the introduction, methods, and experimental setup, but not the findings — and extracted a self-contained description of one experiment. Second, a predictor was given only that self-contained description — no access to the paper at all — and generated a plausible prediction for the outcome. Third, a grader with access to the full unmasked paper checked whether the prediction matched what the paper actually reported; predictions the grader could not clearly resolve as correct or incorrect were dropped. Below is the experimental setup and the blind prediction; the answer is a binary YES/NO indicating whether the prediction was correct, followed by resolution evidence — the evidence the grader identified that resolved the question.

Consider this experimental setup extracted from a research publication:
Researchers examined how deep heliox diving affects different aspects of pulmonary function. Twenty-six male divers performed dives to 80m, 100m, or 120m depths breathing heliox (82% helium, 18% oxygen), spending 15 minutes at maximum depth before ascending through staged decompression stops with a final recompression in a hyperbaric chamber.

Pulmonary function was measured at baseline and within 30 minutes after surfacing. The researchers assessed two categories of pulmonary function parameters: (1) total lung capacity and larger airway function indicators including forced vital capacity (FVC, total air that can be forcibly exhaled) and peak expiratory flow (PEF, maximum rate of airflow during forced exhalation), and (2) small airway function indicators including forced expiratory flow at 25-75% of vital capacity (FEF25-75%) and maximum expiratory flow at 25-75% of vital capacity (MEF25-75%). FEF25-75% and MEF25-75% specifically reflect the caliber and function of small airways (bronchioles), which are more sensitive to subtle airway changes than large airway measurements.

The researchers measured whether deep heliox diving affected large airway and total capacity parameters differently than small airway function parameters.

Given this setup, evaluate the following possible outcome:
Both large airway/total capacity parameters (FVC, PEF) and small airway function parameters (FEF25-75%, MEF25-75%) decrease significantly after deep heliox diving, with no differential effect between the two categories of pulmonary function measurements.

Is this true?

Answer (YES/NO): NO